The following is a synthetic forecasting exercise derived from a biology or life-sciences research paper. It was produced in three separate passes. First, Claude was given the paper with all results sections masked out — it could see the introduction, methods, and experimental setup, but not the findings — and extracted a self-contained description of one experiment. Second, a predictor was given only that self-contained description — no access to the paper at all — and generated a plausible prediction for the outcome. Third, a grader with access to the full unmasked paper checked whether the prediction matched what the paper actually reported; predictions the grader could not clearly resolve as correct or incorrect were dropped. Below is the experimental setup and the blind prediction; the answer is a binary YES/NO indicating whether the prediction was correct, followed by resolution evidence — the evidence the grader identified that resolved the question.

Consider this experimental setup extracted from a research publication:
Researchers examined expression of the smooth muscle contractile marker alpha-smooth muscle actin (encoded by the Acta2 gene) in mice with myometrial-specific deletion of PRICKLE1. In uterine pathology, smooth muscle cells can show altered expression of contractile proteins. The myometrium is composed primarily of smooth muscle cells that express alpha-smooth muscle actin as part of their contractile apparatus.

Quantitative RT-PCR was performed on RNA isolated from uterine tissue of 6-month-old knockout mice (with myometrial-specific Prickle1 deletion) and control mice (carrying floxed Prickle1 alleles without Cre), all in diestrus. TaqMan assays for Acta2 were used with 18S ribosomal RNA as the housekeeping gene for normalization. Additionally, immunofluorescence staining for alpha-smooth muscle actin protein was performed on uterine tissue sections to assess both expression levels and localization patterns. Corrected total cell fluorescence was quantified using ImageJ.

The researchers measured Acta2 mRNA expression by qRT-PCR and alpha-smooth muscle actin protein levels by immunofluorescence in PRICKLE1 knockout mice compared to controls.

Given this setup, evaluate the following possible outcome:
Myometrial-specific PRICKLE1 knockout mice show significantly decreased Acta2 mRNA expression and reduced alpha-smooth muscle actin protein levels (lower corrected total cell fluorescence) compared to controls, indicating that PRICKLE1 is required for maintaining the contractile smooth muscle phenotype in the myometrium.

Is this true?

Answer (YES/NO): NO